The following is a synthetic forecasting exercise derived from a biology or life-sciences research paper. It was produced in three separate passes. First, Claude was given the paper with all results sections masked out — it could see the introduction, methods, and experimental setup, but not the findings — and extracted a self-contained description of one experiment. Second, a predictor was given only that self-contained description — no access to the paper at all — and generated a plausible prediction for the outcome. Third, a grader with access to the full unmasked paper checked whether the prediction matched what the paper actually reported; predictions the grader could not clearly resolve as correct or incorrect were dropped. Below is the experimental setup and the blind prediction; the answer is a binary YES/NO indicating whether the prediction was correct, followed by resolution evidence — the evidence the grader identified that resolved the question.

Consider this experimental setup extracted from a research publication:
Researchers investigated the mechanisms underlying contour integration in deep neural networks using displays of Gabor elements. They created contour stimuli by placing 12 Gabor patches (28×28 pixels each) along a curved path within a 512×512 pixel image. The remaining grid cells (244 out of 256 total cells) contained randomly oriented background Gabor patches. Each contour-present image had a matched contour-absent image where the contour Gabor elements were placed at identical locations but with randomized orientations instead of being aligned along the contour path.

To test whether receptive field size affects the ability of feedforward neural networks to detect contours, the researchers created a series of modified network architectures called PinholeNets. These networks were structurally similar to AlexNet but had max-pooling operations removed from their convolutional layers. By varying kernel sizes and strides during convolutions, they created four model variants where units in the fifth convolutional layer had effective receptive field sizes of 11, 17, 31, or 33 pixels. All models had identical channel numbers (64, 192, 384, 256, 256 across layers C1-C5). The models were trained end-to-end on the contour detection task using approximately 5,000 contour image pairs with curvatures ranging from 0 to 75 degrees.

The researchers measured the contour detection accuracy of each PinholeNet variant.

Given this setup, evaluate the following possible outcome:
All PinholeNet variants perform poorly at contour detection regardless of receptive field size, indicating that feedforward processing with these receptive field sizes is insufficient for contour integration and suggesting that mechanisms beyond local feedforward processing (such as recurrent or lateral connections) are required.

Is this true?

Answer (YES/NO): NO